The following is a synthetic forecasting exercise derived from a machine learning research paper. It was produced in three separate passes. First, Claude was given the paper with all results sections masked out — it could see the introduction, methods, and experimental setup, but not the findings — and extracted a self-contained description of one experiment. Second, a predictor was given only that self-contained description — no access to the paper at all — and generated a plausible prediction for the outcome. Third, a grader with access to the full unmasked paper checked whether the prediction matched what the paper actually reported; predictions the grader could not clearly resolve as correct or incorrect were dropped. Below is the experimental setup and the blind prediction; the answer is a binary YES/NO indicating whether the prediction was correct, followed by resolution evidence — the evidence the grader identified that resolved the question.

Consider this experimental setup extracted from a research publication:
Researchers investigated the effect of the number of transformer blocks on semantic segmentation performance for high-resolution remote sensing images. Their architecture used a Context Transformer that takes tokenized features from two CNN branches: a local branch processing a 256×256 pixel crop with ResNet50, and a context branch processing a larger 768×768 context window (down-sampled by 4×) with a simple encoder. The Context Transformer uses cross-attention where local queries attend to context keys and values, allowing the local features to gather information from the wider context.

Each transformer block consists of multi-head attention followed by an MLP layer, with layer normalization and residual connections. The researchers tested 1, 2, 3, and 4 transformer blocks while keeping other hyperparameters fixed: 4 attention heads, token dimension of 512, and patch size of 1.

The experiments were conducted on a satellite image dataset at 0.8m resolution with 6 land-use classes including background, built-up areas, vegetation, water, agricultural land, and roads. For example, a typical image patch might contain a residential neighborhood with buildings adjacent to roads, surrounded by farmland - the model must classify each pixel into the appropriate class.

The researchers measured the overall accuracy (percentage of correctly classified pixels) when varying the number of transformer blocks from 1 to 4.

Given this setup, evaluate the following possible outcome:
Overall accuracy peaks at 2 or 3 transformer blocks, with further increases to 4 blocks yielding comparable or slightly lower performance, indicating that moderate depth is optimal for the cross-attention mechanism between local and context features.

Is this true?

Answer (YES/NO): NO